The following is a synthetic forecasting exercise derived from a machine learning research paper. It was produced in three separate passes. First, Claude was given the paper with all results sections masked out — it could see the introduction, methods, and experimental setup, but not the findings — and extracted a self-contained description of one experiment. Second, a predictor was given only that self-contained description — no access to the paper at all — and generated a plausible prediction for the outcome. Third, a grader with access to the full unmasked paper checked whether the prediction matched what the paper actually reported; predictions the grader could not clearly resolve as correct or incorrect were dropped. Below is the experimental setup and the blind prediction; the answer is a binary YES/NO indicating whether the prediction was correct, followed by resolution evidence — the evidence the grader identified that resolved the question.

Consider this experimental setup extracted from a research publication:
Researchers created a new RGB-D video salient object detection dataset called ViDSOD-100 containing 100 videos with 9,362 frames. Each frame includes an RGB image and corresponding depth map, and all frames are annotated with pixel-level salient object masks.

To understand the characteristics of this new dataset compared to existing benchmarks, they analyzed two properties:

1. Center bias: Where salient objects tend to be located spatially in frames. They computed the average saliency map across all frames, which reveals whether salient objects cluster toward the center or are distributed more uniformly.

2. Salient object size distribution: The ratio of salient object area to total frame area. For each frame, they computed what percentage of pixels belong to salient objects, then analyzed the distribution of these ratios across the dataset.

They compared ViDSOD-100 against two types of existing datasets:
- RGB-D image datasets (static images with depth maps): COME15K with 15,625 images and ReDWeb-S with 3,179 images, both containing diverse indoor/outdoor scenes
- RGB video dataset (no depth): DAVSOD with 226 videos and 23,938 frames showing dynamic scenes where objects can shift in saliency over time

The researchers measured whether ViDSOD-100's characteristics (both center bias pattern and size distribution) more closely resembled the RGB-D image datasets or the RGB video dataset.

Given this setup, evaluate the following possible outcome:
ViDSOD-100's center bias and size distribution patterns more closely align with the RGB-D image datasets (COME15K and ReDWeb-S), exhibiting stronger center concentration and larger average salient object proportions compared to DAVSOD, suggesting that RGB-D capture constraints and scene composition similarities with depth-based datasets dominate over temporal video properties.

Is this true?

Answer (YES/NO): NO